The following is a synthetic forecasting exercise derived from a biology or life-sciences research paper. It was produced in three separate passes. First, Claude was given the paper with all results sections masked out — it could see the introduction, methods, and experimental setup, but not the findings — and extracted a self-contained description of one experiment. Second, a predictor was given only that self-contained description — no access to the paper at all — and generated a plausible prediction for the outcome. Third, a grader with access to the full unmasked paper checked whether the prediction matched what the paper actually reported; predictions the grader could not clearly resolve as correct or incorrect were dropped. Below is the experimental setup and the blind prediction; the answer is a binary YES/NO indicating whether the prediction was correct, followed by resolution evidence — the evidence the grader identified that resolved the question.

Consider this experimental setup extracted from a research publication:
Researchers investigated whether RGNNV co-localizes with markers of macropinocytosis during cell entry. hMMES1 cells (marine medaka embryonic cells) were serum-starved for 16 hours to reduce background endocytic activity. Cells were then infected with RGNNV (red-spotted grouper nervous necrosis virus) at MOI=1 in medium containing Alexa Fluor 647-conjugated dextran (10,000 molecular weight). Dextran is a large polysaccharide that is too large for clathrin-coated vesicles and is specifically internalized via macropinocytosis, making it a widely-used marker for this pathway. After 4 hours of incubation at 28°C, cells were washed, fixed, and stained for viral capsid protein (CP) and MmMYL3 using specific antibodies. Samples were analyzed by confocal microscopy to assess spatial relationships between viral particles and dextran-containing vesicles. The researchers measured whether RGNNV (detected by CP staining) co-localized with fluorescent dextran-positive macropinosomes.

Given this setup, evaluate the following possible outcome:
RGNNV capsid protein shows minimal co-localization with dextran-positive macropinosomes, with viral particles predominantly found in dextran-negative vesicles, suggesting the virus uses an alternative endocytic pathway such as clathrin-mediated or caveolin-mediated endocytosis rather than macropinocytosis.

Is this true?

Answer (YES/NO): NO